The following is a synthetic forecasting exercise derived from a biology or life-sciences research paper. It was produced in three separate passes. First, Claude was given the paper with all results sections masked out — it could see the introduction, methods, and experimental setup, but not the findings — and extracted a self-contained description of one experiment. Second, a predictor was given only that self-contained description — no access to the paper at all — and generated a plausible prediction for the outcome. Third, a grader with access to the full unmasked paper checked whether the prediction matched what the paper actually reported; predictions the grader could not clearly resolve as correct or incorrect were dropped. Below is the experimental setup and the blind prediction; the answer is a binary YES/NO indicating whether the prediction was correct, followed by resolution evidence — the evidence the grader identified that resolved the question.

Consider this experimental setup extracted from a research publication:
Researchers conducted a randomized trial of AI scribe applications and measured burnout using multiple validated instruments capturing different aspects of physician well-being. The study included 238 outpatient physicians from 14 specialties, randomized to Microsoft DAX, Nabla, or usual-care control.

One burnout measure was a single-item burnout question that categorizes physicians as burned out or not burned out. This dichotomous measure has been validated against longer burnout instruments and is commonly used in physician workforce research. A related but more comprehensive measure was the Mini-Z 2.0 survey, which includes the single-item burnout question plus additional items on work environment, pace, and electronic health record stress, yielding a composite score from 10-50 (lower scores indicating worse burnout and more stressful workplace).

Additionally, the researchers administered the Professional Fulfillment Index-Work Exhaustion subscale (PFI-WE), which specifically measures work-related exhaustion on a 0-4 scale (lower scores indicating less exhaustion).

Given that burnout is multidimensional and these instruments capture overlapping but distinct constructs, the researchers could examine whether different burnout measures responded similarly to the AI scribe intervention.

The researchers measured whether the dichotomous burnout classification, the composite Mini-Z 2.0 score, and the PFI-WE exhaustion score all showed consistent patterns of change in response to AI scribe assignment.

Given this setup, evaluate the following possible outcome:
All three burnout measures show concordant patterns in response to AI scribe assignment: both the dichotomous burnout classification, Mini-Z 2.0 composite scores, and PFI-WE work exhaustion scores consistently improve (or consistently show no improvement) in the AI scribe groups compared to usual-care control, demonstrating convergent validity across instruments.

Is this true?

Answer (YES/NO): NO